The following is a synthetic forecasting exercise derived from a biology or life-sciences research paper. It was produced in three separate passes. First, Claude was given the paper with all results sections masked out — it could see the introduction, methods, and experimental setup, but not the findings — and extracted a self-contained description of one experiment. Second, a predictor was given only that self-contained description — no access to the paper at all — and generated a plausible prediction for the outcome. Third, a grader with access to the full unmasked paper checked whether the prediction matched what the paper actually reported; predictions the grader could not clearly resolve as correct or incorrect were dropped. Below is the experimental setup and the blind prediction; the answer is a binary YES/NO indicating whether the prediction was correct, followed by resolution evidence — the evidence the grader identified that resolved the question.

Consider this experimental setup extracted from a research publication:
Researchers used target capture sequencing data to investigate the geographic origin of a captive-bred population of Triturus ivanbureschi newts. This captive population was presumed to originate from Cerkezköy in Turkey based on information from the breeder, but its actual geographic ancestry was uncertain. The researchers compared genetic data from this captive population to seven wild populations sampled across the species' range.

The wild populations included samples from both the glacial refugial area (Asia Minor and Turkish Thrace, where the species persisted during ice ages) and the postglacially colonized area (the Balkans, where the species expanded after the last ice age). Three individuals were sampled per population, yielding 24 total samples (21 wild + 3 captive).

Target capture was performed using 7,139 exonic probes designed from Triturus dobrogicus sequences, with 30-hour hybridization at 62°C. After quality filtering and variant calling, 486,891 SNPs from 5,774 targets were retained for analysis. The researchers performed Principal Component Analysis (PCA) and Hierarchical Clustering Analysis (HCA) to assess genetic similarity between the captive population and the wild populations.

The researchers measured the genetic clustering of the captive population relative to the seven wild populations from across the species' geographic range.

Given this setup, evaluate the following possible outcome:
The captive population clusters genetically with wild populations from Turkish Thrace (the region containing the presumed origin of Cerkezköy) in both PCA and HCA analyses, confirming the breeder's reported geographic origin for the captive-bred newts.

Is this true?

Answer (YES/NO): YES